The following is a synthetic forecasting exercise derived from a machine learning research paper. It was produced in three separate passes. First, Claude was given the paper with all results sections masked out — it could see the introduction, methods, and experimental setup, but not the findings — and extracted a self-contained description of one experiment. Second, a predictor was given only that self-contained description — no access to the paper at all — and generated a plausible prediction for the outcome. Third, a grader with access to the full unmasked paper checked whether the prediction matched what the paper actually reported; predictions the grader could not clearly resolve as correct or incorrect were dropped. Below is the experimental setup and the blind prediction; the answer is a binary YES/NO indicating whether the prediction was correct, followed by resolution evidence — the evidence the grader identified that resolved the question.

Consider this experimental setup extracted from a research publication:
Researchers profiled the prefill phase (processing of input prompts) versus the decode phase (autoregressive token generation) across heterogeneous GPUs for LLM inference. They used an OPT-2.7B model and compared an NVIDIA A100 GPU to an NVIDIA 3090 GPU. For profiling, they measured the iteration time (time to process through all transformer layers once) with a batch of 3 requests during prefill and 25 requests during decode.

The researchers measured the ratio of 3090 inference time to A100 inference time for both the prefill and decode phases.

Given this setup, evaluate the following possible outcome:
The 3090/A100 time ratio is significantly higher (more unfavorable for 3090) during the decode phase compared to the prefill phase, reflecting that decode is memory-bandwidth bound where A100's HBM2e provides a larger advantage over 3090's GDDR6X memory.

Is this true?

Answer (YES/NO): NO